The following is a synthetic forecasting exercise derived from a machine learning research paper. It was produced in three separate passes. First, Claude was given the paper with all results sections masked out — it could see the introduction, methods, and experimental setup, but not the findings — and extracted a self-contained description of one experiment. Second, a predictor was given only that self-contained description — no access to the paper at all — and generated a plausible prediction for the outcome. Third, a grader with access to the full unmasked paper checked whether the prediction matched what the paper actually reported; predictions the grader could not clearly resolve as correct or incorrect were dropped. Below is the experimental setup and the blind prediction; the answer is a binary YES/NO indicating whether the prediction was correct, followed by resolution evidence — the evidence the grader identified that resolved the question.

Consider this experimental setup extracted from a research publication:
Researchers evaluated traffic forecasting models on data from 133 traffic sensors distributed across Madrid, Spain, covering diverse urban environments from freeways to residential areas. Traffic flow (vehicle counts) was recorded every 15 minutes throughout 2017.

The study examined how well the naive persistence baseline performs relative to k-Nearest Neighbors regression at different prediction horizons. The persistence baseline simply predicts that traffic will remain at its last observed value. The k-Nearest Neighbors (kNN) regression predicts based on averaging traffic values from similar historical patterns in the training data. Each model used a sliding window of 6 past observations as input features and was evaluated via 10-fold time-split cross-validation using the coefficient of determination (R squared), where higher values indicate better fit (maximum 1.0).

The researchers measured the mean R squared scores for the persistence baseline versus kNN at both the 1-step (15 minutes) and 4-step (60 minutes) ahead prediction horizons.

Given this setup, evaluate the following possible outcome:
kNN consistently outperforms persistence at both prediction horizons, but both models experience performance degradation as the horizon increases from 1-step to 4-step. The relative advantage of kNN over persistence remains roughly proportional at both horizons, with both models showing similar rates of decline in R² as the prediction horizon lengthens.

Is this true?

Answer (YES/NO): NO